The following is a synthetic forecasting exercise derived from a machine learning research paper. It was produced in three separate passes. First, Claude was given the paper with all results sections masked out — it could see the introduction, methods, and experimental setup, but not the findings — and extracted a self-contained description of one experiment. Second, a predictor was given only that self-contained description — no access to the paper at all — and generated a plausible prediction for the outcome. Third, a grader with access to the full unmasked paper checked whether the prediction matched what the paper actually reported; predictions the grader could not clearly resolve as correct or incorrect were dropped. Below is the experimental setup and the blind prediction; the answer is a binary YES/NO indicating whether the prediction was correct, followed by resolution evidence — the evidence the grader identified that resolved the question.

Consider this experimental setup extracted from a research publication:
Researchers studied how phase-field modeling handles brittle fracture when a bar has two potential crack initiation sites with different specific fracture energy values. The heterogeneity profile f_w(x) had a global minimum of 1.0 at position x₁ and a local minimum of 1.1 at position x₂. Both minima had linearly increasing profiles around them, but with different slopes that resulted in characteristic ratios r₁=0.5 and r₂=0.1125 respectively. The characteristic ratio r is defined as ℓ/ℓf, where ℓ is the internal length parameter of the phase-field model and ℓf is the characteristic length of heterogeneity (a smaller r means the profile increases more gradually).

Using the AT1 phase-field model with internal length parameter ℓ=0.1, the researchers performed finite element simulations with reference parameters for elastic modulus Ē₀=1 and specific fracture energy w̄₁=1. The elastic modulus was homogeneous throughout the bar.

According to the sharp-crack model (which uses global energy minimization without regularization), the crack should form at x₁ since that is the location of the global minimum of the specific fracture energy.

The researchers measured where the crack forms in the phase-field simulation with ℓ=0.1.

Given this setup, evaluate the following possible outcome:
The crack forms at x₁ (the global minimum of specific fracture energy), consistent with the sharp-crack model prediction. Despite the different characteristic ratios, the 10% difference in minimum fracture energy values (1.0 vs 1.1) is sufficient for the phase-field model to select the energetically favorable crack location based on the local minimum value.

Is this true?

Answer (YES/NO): NO